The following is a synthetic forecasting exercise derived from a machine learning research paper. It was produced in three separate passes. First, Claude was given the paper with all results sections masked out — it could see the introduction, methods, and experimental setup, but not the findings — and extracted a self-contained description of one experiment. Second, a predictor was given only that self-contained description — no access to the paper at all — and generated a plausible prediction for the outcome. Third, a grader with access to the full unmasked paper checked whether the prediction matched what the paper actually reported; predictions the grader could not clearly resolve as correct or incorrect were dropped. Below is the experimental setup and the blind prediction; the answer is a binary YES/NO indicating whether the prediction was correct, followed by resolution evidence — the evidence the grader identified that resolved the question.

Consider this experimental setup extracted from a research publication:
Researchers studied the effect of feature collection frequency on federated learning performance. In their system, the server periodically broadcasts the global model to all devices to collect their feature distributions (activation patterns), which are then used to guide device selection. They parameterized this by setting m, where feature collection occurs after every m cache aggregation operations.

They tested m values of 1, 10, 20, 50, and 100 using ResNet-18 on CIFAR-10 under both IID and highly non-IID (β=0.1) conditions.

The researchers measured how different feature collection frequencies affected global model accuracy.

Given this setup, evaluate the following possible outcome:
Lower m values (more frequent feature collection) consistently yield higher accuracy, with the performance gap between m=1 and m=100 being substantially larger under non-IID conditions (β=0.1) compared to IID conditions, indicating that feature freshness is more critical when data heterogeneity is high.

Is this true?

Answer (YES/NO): NO